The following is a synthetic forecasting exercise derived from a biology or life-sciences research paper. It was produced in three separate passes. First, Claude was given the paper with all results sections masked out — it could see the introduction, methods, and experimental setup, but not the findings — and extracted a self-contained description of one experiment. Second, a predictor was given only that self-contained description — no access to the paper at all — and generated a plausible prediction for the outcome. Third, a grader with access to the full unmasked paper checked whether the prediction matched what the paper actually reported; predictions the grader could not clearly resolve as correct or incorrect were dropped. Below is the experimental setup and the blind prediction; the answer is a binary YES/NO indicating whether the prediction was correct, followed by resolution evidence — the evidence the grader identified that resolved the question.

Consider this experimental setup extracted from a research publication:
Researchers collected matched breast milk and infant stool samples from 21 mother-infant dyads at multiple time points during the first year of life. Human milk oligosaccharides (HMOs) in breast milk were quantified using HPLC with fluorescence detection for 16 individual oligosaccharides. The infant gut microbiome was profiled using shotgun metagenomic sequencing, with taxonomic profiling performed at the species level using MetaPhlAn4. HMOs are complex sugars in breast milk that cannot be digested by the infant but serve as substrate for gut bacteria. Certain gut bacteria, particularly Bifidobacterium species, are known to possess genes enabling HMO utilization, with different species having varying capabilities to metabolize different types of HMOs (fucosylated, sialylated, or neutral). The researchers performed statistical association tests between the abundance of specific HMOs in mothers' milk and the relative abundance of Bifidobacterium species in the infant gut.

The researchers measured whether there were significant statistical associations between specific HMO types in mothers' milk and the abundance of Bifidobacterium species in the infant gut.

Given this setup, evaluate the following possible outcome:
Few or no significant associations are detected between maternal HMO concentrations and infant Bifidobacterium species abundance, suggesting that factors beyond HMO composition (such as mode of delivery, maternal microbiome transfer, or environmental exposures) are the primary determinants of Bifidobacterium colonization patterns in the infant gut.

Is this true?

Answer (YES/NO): YES